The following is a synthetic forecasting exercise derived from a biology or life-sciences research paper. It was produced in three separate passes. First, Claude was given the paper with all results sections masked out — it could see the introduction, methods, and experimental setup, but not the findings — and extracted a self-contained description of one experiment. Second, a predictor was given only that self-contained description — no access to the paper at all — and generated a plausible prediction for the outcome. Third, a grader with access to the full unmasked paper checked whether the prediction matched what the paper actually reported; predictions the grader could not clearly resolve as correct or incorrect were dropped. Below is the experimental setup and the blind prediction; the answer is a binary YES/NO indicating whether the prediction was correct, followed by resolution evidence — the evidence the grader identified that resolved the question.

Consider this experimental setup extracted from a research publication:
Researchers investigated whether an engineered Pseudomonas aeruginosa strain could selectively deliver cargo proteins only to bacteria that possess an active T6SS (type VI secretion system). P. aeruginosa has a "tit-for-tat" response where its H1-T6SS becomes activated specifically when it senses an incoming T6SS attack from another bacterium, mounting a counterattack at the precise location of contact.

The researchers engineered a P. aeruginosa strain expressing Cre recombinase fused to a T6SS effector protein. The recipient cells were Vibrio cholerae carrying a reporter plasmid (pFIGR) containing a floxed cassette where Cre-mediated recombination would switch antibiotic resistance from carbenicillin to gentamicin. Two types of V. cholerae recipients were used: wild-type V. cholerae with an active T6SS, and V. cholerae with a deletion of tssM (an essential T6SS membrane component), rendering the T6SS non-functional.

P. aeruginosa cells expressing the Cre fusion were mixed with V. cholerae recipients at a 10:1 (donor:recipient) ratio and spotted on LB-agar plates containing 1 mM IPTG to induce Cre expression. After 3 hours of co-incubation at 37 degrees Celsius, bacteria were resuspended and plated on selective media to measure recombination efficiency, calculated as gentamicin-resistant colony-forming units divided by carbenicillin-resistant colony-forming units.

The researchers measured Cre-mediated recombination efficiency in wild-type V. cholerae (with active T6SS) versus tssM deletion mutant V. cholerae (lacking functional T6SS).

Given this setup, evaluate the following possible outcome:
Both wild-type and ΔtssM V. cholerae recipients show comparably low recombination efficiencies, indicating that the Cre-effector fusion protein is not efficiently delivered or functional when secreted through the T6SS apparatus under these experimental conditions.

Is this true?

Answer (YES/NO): NO